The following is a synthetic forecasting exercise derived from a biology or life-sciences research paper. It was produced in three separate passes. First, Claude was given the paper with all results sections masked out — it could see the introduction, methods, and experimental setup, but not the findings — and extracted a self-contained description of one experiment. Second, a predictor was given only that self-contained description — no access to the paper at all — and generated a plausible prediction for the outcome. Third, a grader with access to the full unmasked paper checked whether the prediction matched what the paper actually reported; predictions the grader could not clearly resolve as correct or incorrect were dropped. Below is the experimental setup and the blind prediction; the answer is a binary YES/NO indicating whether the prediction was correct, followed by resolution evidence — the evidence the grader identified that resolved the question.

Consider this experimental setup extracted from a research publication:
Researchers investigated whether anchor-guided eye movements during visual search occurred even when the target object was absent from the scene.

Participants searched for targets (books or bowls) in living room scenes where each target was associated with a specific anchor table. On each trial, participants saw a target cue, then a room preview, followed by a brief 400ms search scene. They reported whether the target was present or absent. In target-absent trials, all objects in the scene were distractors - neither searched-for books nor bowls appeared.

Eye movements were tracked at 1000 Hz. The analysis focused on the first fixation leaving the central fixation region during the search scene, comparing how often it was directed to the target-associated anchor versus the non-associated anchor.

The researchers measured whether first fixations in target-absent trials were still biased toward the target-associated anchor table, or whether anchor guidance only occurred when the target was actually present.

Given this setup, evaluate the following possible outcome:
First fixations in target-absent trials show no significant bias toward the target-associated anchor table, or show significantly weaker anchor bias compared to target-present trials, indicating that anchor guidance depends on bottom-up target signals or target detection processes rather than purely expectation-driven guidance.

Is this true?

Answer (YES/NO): NO